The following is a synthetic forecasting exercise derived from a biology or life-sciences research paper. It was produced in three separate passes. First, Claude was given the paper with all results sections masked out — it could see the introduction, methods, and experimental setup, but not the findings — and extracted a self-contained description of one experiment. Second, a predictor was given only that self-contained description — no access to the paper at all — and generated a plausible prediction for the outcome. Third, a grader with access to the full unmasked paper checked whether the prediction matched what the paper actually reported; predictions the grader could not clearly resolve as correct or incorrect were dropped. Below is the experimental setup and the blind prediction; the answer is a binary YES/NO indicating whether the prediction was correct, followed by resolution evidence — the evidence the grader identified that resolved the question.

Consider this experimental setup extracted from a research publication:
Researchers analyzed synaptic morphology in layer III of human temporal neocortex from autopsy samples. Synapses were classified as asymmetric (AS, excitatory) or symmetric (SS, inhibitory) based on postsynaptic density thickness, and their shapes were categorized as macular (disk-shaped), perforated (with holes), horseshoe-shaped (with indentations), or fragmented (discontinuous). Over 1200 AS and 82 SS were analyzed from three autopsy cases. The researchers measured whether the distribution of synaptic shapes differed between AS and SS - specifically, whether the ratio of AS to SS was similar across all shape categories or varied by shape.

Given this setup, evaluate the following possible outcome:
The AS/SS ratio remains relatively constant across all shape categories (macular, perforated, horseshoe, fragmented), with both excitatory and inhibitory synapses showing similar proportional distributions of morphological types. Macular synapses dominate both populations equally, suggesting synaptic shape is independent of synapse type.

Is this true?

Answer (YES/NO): NO